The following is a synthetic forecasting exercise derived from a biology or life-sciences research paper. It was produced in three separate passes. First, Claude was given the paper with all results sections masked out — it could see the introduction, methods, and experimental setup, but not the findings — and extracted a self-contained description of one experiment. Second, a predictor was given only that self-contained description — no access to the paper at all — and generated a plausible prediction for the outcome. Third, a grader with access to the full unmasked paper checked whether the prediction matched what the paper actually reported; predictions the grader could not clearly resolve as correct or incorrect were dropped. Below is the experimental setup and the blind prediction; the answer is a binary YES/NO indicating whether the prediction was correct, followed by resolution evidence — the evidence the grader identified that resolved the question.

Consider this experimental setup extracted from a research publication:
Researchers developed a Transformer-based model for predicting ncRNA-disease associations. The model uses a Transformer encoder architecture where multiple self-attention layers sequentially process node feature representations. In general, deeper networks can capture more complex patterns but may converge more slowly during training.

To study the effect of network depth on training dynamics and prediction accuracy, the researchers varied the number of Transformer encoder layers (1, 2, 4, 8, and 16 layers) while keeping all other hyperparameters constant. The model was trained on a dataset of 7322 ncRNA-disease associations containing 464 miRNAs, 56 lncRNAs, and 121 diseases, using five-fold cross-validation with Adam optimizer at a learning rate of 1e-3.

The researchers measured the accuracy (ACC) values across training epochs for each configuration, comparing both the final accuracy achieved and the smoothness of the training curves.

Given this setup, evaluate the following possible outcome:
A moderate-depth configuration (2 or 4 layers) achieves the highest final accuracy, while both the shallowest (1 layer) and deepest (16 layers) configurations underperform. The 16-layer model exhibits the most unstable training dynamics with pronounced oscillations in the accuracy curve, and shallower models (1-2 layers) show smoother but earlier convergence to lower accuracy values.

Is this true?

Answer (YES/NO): NO